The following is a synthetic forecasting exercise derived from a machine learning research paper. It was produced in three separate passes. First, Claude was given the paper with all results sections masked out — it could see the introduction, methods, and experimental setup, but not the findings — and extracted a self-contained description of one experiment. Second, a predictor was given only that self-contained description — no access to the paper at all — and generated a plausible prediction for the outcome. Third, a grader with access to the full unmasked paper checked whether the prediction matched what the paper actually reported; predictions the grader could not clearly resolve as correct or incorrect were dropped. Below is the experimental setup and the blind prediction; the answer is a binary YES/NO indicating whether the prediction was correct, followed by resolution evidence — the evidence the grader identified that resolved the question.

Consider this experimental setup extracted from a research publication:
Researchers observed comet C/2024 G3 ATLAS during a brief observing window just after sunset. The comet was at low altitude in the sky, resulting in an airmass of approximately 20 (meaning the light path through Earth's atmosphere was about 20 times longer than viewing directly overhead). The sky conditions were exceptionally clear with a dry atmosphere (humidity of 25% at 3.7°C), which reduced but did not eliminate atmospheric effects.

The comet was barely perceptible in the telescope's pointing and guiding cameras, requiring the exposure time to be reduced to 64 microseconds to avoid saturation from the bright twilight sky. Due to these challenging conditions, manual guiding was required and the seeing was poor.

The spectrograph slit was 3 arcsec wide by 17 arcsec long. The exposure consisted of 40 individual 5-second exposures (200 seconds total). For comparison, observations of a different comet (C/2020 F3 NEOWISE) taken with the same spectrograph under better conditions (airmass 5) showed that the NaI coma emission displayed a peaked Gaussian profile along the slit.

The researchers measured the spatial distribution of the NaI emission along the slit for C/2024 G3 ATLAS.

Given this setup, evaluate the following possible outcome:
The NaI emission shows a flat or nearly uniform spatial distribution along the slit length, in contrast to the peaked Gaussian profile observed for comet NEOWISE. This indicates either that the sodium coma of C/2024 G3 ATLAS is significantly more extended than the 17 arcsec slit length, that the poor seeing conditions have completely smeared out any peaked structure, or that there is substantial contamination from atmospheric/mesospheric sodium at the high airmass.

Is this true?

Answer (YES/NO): YES